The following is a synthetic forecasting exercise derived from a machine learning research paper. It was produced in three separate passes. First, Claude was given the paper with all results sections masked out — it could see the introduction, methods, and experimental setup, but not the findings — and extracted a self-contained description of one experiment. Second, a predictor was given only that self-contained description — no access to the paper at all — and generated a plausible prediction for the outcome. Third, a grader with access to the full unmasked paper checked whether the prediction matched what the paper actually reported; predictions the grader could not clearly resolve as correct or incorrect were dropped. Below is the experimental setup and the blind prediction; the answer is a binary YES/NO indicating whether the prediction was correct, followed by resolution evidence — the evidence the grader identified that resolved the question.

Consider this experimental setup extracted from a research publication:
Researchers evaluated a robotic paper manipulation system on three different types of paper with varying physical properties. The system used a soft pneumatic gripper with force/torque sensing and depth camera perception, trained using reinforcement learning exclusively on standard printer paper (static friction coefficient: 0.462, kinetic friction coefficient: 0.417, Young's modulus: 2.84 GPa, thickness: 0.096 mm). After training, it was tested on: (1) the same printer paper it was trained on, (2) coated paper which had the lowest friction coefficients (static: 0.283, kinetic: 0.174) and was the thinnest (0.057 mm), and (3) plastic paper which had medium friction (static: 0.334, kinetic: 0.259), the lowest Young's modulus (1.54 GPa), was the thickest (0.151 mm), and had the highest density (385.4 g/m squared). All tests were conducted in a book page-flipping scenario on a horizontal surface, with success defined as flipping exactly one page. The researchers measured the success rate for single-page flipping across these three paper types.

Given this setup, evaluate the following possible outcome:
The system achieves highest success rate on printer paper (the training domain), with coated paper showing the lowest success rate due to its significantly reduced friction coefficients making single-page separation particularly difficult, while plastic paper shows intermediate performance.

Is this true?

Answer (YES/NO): NO